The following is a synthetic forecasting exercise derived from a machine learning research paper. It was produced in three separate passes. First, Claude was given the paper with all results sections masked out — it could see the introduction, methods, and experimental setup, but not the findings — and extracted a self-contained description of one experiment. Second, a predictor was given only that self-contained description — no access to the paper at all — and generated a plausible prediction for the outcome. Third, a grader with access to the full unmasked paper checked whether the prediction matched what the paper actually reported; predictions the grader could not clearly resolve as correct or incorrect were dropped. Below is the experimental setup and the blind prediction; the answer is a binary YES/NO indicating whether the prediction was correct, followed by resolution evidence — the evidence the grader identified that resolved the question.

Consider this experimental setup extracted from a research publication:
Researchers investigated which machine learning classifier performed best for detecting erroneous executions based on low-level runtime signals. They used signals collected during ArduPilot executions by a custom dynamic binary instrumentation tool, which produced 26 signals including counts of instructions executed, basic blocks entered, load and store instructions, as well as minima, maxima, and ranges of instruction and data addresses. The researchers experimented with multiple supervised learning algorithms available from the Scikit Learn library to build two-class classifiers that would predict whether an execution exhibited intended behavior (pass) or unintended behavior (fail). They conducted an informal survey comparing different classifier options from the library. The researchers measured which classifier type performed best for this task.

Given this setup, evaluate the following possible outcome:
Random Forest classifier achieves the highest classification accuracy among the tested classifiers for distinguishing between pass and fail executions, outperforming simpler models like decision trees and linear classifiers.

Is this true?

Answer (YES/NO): NO